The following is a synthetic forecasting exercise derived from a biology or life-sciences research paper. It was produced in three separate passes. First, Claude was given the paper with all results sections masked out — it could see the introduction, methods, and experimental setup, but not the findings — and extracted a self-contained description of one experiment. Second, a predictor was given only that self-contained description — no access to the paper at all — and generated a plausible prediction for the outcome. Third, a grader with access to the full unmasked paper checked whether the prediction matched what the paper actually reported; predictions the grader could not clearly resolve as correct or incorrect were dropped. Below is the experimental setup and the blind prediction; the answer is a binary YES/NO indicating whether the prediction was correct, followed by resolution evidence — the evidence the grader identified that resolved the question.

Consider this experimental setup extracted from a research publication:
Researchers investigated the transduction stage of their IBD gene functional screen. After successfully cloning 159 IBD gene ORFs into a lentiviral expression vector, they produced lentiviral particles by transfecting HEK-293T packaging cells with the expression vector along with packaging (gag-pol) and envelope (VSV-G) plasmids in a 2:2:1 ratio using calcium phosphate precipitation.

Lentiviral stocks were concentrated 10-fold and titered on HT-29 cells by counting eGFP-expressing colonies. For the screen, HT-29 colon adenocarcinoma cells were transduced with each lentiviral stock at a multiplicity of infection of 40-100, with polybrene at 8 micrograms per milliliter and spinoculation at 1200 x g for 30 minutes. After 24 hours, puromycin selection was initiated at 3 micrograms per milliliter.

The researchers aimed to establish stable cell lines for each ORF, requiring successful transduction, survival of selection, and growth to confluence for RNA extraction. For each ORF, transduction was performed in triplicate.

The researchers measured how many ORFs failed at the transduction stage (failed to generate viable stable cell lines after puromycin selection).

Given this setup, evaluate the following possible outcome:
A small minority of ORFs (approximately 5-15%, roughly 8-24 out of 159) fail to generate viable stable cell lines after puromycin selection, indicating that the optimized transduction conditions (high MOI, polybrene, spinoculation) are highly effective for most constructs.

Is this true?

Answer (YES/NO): YES